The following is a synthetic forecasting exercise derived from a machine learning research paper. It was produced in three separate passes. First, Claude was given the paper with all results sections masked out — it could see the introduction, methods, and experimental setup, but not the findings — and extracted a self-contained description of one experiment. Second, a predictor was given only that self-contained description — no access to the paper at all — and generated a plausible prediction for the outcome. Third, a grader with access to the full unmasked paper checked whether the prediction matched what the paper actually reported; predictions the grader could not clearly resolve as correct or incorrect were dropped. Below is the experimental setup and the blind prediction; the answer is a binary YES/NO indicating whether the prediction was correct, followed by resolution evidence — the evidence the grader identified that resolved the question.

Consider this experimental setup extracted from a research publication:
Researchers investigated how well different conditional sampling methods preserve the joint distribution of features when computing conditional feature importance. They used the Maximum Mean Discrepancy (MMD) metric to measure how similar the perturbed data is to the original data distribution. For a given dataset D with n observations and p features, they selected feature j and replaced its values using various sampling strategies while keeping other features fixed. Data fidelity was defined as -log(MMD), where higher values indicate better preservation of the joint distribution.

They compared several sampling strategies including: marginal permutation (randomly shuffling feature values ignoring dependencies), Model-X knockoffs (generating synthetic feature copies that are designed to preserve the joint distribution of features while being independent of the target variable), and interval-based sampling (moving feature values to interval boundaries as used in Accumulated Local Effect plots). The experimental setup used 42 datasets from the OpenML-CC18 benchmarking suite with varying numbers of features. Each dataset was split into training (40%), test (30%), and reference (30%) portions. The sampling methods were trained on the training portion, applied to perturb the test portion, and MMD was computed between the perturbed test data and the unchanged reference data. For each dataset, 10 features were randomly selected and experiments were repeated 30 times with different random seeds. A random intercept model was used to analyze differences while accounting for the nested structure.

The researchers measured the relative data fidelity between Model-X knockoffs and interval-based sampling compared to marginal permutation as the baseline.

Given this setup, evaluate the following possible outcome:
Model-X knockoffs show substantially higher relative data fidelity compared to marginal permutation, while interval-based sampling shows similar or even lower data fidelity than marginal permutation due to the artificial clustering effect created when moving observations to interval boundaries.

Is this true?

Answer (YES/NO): NO